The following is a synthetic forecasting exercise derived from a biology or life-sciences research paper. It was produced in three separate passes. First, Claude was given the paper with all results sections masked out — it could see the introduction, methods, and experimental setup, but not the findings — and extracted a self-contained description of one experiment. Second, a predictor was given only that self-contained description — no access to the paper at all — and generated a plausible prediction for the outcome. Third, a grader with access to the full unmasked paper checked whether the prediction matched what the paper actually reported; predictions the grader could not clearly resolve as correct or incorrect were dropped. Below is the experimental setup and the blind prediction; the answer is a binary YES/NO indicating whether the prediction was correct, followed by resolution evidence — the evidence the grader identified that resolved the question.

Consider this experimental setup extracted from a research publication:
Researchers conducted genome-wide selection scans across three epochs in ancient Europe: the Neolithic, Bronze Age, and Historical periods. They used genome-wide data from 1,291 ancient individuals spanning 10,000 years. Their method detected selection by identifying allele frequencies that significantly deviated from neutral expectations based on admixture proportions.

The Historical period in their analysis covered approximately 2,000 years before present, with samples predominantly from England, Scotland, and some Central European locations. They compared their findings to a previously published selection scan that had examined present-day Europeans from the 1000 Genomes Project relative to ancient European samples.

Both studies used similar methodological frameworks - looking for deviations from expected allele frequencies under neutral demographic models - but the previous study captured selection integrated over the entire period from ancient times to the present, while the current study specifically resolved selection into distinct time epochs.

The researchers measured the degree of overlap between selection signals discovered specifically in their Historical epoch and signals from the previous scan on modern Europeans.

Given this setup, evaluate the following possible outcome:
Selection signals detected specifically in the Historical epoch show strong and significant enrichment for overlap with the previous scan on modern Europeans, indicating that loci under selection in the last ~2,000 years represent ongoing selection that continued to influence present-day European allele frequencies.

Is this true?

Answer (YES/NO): YES